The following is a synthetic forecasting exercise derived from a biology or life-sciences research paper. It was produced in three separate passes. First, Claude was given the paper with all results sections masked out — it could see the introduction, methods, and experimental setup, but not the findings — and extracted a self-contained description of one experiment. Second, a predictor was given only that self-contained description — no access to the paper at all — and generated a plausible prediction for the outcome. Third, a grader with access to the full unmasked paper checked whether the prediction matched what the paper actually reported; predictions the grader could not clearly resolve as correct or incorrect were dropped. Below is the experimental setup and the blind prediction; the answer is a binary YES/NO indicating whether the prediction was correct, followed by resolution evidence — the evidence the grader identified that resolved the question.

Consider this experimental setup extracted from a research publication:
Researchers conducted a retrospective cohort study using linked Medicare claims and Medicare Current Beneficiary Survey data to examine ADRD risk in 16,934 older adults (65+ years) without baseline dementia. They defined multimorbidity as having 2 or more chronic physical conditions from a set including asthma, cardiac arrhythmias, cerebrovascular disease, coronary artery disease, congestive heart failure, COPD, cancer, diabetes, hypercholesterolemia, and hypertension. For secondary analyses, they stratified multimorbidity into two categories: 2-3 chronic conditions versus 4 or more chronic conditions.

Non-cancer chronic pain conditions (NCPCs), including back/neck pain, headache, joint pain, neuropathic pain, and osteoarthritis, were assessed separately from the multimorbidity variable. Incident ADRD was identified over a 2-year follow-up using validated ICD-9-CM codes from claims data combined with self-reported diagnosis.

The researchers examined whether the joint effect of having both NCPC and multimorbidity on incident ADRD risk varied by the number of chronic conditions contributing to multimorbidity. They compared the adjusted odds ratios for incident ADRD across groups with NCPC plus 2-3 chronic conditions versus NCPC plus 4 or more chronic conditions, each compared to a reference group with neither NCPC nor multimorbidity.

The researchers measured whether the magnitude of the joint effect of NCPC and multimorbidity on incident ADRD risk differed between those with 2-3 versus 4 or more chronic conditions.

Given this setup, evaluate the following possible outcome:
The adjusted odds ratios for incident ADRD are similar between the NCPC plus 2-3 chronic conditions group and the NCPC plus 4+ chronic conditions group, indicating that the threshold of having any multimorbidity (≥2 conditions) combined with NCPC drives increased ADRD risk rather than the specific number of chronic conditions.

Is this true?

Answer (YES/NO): NO